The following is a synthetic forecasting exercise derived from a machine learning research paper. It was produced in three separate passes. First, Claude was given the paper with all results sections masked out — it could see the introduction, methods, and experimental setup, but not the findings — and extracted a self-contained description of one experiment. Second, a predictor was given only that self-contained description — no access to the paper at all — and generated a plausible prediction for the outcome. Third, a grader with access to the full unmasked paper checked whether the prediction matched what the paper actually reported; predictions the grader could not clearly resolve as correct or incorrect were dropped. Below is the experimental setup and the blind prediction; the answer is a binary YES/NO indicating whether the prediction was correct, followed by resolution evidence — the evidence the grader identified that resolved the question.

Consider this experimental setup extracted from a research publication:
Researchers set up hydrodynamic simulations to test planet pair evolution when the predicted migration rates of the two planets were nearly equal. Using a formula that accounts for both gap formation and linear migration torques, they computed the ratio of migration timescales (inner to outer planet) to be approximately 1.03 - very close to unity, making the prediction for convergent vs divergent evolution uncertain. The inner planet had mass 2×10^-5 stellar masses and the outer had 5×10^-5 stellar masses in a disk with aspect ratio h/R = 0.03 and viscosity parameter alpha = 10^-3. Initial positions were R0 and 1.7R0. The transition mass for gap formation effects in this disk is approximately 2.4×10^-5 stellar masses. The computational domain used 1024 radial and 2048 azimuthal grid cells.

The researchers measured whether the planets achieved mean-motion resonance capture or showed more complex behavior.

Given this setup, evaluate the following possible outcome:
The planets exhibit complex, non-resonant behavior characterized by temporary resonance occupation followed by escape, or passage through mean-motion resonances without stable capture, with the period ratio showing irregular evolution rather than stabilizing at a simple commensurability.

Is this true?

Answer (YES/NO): NO